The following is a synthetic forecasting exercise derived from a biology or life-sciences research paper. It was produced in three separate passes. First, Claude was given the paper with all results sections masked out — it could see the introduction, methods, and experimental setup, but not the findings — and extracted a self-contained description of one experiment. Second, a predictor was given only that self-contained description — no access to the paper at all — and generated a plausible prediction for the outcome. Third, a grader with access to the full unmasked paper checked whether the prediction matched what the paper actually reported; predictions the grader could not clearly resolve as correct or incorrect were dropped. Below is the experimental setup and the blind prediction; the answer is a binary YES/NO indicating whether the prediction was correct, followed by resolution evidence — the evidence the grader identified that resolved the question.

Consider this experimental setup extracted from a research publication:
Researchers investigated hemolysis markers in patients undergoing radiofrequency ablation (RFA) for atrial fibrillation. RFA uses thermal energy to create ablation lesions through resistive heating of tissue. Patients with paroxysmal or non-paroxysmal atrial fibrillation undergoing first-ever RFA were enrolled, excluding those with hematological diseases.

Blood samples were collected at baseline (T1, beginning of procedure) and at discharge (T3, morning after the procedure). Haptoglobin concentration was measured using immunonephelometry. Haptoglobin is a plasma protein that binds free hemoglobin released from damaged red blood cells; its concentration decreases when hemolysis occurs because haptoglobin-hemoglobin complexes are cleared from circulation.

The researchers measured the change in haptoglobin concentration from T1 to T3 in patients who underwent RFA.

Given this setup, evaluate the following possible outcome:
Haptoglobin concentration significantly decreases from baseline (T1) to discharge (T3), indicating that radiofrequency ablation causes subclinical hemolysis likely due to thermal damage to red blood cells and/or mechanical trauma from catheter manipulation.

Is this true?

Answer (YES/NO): YES